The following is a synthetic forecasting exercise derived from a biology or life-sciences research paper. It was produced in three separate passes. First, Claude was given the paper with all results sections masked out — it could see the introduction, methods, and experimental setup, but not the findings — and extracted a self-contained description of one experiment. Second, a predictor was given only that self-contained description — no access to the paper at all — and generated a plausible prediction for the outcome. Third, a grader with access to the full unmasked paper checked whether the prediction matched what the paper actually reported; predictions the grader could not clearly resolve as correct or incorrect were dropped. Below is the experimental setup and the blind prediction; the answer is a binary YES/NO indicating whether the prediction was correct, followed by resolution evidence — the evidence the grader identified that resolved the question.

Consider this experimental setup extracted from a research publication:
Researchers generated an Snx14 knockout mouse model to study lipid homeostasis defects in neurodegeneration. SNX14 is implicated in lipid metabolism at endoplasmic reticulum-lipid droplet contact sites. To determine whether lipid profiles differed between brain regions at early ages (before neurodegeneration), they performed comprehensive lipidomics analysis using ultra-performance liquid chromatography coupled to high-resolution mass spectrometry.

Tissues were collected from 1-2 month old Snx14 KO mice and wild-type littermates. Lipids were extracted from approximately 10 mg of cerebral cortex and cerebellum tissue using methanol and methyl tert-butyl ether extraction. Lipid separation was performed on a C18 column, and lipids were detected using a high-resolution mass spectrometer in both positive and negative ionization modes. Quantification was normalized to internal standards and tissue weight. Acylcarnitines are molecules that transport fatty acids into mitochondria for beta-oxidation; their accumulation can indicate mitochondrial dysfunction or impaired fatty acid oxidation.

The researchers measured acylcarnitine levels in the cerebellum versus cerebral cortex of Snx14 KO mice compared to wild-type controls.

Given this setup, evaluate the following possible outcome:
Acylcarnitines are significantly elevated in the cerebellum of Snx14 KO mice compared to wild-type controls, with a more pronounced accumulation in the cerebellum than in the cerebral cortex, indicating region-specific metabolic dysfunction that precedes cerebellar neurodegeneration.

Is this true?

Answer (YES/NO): YES